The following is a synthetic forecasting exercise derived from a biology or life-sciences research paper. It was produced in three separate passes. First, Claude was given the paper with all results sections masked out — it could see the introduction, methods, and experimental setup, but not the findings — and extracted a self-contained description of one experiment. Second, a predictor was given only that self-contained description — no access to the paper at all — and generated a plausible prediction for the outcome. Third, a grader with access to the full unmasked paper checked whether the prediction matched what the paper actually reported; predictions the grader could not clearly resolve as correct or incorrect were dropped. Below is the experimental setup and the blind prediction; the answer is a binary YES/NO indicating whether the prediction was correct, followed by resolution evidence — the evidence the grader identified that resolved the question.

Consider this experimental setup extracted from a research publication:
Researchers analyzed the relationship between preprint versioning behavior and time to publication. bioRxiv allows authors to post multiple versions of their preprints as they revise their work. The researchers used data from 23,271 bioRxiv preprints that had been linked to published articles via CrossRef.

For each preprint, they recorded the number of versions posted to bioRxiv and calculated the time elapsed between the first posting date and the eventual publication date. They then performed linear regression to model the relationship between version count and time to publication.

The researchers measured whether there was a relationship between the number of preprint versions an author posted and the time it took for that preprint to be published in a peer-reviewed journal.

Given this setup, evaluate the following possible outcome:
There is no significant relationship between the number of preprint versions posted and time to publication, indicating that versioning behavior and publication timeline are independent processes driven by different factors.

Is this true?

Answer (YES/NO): NO